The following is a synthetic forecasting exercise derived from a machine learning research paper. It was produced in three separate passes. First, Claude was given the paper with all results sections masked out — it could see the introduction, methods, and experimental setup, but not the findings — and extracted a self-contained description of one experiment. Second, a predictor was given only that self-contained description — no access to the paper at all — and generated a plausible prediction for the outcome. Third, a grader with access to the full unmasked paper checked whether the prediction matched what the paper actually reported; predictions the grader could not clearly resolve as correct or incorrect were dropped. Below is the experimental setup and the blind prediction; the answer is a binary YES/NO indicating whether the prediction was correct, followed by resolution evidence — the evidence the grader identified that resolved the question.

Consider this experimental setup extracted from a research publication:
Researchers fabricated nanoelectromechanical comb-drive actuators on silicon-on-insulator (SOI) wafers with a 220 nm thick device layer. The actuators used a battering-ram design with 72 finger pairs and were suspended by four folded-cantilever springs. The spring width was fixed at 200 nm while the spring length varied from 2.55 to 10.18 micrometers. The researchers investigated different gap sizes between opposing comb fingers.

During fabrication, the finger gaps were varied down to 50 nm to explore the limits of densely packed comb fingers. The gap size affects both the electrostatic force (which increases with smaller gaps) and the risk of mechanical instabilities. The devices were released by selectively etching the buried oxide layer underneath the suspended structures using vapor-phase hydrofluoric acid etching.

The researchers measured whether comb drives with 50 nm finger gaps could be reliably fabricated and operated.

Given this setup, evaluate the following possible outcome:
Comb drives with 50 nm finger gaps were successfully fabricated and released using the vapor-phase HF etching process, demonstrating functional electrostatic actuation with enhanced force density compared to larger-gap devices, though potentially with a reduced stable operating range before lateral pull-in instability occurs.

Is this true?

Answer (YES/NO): NO